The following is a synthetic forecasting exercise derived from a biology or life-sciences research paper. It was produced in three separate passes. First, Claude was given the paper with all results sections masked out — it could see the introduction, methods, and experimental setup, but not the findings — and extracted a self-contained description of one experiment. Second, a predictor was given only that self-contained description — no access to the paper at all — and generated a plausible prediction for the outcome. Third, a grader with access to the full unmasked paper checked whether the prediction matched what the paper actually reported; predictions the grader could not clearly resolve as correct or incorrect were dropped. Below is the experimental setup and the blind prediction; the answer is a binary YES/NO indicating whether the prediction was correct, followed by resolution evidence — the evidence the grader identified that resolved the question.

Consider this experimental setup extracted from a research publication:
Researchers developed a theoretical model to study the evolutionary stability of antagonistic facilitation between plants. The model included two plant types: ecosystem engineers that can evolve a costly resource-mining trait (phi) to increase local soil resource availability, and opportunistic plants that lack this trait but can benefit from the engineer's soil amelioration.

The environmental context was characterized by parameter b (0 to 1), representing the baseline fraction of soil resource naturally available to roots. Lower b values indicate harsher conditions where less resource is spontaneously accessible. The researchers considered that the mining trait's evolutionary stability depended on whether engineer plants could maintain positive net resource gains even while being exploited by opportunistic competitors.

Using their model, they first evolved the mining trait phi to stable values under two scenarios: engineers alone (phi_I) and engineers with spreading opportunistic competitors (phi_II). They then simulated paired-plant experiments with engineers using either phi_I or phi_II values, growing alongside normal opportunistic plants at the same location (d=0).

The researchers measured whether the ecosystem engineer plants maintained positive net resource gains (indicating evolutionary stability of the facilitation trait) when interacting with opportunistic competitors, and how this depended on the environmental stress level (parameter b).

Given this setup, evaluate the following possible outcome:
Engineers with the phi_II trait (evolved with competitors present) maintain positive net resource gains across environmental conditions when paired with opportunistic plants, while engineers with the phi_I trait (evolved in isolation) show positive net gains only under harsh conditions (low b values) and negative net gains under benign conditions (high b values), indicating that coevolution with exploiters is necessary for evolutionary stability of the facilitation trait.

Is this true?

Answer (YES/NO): NO